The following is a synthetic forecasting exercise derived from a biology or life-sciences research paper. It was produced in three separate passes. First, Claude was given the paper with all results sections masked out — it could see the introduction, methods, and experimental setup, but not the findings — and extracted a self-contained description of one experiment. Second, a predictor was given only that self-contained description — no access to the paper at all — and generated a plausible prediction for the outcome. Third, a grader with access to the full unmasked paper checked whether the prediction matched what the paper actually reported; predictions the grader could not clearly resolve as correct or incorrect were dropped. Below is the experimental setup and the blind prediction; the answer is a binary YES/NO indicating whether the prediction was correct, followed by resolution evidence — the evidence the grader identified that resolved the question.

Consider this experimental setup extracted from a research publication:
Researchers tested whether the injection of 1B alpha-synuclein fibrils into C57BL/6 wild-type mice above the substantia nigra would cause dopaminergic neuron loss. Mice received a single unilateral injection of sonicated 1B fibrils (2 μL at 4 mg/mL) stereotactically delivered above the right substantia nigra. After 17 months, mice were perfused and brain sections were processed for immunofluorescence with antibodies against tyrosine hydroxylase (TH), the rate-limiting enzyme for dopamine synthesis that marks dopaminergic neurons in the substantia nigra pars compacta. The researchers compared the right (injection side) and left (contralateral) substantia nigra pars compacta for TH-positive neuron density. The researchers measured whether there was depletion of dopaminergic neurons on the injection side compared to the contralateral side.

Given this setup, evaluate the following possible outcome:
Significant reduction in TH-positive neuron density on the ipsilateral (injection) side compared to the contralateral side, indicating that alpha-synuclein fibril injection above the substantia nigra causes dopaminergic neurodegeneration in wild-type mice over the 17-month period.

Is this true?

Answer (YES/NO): YES